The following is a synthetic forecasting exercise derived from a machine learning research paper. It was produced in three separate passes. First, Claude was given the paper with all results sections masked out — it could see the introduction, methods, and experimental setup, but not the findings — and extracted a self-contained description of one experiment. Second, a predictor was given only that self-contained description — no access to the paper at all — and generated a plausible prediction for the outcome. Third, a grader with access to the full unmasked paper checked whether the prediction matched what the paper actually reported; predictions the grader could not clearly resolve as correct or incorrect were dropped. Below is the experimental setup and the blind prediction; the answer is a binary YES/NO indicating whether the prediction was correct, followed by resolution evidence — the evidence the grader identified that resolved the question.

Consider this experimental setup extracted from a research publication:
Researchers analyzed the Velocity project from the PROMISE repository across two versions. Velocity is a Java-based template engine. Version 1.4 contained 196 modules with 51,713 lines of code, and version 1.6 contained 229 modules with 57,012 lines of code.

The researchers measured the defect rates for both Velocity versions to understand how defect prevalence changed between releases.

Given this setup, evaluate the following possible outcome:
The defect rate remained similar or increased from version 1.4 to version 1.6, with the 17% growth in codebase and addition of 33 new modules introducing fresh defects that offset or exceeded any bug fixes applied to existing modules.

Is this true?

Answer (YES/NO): NO